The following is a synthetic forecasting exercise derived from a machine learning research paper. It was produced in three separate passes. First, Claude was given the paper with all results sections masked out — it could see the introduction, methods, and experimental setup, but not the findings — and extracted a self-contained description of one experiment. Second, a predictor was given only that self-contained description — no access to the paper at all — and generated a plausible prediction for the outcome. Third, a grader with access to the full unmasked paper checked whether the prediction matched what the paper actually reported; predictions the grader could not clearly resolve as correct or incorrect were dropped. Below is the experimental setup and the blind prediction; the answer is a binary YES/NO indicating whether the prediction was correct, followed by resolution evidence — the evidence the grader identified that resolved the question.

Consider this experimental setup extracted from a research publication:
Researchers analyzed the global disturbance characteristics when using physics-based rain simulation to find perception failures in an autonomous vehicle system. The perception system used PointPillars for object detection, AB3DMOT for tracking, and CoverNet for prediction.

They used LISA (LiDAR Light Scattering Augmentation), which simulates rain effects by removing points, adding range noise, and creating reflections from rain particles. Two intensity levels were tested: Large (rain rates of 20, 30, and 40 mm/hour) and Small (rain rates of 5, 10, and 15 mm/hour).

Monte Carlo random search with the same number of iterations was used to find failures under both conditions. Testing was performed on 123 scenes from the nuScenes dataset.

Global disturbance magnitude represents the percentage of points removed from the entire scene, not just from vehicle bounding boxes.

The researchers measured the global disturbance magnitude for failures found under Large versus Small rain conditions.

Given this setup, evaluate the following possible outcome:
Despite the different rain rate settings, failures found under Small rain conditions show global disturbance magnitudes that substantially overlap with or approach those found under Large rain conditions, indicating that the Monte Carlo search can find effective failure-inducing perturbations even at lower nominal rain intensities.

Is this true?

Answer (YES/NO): YES